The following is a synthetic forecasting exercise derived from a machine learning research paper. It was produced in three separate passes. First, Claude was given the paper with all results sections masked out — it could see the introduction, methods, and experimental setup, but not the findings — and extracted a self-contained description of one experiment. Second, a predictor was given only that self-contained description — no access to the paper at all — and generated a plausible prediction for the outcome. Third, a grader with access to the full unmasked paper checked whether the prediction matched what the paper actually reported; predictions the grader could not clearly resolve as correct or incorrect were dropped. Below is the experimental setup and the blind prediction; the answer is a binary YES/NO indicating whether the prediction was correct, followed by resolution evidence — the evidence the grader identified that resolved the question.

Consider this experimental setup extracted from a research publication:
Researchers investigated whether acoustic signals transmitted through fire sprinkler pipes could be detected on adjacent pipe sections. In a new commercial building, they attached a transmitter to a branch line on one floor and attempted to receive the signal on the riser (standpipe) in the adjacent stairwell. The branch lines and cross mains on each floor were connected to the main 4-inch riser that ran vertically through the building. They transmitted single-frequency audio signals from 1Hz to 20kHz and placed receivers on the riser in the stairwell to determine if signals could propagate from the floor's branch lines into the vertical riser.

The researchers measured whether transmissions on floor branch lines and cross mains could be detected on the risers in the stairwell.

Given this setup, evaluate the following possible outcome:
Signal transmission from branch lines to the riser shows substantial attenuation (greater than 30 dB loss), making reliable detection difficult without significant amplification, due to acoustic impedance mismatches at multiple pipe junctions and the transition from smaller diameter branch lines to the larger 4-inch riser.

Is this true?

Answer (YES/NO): NO